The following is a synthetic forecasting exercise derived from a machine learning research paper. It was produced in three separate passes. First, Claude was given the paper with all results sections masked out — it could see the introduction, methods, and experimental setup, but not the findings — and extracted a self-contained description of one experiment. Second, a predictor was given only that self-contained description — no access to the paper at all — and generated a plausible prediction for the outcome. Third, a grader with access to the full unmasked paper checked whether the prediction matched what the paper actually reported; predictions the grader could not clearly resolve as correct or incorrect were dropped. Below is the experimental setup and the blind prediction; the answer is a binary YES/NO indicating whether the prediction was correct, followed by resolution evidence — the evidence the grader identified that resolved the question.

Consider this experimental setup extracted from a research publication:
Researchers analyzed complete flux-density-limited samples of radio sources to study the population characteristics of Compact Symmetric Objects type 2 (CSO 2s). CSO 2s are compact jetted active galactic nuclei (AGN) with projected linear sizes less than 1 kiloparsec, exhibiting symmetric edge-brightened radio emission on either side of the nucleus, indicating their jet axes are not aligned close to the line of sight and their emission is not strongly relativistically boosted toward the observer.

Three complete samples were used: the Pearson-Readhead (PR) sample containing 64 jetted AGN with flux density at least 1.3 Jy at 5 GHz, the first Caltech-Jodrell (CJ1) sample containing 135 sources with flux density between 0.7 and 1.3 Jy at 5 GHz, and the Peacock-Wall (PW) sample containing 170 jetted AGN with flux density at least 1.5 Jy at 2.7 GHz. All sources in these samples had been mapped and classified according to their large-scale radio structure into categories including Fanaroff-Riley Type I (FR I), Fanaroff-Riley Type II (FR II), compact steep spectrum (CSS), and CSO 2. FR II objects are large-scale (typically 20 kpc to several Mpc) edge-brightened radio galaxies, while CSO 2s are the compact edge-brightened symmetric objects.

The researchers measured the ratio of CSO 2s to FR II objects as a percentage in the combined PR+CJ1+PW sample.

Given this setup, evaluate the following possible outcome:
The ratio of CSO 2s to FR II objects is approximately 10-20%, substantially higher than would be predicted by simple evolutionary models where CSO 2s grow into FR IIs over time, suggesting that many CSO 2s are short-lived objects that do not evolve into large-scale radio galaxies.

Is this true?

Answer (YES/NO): NO